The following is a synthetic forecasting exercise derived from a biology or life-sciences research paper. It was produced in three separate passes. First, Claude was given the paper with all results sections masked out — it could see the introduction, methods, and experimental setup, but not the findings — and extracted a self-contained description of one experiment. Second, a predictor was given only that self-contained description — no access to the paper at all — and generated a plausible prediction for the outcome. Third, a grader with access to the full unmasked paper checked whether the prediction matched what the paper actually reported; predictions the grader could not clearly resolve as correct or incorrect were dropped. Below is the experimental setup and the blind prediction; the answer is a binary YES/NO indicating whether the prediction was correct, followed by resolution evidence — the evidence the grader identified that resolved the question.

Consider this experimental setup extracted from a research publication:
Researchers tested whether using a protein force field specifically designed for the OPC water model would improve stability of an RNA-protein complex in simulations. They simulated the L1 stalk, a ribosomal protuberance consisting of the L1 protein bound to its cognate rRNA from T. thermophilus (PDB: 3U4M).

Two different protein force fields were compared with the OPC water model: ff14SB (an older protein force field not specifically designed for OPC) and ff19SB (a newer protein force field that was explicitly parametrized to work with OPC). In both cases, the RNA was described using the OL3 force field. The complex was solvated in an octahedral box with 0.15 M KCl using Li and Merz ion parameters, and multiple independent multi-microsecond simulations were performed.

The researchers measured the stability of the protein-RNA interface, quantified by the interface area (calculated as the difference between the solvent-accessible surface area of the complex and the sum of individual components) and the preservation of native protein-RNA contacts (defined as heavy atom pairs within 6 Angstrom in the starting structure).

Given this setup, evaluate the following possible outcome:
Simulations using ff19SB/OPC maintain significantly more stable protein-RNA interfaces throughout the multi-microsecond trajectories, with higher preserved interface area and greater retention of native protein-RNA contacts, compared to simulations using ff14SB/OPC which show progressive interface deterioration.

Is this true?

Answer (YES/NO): NO